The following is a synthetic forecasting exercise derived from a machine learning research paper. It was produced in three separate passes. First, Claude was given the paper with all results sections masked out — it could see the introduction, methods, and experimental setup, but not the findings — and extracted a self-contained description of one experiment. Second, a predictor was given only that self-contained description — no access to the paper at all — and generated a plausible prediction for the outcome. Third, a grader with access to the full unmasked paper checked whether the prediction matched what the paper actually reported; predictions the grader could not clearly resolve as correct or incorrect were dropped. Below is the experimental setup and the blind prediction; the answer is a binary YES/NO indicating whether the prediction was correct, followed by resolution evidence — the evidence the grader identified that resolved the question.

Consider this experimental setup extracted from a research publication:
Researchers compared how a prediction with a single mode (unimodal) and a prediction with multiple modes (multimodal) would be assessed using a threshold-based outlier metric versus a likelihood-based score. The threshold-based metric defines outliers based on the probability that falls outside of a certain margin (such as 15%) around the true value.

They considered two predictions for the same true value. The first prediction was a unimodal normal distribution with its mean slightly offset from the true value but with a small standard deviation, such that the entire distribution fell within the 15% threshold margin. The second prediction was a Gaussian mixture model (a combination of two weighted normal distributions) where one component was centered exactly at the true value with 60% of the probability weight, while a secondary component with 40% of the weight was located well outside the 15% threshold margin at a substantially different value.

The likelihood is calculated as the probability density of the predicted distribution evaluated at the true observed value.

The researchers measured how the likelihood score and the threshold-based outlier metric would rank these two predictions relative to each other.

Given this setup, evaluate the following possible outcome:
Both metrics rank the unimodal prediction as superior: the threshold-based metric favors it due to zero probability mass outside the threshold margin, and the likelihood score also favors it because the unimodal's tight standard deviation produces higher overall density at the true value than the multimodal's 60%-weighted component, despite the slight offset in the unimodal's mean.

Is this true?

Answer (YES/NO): NO